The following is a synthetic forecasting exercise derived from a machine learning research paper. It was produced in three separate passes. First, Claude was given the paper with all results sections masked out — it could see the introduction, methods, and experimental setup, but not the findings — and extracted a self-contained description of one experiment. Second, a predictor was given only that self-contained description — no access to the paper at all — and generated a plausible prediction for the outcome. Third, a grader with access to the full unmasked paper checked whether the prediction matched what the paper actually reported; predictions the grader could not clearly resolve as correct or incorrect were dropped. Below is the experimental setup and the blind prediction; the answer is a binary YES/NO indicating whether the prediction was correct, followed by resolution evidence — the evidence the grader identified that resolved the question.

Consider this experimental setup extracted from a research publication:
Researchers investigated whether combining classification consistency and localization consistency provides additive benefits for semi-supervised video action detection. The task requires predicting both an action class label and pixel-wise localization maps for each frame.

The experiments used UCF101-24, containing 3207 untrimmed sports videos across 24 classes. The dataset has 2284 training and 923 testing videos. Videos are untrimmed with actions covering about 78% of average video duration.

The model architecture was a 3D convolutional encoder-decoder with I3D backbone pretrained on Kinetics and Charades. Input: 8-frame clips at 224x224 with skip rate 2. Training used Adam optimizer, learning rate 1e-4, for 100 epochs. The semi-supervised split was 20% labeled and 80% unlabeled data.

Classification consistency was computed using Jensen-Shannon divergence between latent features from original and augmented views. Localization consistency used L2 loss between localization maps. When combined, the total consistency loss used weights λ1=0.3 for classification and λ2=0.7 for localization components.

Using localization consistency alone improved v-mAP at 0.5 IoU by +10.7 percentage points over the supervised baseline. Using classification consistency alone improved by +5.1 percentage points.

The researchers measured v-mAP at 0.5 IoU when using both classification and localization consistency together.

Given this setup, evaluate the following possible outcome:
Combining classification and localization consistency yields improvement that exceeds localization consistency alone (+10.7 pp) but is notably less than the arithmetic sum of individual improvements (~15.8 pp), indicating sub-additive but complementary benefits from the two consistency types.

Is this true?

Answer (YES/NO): NO